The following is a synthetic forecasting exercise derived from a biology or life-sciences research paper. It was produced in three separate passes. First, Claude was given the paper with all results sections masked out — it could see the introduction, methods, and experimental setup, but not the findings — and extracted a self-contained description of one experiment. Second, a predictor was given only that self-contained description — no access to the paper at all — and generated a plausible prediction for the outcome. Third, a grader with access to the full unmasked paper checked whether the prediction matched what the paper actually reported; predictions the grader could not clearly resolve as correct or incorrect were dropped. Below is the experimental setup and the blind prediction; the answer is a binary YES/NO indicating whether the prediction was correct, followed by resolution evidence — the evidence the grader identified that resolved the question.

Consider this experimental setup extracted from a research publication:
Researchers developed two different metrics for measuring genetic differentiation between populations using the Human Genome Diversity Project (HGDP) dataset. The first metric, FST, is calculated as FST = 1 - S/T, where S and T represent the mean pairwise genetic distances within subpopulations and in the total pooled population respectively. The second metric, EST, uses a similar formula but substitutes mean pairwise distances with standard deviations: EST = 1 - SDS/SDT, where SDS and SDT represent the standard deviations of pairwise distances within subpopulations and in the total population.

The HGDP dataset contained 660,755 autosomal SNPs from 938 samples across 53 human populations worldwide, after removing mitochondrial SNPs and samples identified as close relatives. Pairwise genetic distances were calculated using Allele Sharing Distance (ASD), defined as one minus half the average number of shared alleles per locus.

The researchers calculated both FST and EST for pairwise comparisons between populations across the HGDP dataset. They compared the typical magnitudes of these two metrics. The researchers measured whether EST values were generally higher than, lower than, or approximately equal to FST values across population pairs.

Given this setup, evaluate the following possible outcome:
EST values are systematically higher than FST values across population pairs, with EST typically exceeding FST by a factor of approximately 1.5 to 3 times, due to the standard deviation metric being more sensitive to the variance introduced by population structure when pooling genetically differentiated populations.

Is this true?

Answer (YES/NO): NO